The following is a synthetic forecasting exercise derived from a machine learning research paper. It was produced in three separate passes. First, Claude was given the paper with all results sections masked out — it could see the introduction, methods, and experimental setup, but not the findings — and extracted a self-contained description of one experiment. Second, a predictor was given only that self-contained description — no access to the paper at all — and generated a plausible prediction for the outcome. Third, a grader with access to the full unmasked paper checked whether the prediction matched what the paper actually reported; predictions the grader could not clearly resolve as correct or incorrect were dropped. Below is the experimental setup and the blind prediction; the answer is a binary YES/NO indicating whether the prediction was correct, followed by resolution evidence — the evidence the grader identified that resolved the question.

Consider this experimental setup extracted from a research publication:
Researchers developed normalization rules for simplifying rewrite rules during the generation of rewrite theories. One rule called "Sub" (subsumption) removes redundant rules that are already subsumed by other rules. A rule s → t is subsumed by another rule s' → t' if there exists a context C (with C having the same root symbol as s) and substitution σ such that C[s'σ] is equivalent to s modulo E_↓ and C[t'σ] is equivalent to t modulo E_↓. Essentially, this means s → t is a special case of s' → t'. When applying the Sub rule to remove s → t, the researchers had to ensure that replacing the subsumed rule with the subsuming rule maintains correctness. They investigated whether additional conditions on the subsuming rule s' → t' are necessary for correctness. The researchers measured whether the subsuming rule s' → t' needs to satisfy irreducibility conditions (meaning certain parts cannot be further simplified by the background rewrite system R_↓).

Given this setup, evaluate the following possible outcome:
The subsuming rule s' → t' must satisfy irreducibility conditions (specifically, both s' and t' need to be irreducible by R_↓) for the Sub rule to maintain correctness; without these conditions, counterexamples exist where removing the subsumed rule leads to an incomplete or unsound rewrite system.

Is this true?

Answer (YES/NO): NO